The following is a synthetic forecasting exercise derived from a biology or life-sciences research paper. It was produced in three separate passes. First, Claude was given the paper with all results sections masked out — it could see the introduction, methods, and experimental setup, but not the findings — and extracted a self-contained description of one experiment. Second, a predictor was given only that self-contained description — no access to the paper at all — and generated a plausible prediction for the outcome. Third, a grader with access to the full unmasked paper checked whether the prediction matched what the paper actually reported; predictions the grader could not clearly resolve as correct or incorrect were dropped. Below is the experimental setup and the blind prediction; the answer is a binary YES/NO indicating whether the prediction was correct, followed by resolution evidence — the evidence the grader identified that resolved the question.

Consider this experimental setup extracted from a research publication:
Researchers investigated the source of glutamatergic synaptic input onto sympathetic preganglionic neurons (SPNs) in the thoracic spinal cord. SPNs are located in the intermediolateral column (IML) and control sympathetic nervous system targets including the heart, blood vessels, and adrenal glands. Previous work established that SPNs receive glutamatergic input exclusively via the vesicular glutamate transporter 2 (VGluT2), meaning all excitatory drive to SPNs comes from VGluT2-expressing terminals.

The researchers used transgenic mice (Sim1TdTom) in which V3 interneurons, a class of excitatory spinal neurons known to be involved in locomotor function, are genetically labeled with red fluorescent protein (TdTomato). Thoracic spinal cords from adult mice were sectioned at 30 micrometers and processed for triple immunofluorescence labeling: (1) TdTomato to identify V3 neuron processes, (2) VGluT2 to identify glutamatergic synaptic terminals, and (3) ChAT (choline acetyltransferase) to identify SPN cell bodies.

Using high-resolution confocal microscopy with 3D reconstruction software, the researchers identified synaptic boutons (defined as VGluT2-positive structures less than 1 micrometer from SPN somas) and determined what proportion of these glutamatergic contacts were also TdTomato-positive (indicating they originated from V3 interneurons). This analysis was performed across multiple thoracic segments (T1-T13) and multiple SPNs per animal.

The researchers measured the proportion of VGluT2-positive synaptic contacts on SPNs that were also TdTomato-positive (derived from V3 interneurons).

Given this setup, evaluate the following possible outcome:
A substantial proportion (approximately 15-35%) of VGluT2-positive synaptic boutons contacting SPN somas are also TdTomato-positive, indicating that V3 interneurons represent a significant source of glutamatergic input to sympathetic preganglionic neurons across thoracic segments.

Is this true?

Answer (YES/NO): YES